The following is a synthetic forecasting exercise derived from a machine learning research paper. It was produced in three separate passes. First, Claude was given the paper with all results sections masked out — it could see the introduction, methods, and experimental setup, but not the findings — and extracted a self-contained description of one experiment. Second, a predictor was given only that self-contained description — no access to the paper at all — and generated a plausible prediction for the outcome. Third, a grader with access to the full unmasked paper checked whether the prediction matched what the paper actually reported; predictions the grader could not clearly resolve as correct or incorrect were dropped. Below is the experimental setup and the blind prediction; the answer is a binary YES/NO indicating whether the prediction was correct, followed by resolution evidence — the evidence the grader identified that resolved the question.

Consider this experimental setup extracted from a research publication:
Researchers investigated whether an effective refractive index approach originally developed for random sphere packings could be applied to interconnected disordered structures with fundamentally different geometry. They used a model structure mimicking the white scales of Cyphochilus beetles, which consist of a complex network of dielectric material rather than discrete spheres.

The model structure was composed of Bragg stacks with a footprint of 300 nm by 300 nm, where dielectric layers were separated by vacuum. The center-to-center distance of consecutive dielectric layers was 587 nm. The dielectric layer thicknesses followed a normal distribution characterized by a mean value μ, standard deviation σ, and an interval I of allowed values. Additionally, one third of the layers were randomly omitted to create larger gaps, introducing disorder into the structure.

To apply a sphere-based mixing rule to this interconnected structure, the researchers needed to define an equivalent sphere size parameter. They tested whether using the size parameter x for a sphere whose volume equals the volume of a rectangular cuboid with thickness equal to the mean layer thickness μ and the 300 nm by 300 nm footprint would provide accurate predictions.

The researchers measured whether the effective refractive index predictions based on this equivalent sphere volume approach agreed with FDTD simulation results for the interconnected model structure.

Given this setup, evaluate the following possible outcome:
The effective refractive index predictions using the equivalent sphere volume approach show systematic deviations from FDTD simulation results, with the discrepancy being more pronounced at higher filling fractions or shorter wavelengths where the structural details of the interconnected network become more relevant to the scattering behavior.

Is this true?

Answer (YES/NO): NO